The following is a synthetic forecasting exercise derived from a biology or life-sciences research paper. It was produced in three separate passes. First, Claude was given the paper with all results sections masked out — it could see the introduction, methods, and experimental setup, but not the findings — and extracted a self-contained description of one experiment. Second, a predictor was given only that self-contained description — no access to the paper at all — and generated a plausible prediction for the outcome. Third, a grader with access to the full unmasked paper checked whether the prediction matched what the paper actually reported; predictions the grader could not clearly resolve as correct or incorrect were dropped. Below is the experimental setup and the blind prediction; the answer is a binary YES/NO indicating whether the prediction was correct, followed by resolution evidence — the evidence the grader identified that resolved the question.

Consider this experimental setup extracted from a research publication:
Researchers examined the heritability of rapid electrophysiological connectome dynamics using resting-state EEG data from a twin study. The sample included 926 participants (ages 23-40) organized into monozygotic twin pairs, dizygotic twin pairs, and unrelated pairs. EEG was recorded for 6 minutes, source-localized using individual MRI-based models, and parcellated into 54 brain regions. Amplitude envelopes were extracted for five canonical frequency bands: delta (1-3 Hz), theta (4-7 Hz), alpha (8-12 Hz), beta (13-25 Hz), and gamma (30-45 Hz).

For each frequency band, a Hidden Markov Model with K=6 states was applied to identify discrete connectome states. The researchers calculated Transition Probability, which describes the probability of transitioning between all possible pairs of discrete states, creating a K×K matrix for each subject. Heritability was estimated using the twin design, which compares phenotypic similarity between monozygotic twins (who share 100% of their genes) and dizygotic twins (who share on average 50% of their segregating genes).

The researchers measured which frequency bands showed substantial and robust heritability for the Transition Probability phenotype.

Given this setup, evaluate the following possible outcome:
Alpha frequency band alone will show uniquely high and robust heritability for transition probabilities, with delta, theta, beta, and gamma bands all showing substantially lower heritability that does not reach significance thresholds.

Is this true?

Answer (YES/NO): NO